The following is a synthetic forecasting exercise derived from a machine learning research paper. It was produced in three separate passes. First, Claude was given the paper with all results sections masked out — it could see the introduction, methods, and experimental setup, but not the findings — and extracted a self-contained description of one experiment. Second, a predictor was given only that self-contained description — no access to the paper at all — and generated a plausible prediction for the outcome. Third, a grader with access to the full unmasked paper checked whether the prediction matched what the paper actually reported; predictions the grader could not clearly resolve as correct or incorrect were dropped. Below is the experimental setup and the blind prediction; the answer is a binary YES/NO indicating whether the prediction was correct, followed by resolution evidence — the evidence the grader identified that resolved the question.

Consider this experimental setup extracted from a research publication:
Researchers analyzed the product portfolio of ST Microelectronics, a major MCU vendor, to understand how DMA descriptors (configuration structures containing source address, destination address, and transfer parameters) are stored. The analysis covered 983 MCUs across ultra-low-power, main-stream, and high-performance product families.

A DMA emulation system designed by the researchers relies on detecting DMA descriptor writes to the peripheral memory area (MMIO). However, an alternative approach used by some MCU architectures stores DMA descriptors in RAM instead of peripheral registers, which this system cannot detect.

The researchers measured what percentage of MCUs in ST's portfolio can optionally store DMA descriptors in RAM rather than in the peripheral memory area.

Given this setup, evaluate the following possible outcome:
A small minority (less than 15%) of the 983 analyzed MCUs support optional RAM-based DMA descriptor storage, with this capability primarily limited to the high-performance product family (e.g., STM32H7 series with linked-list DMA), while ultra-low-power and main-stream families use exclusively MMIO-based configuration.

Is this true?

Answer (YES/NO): YES